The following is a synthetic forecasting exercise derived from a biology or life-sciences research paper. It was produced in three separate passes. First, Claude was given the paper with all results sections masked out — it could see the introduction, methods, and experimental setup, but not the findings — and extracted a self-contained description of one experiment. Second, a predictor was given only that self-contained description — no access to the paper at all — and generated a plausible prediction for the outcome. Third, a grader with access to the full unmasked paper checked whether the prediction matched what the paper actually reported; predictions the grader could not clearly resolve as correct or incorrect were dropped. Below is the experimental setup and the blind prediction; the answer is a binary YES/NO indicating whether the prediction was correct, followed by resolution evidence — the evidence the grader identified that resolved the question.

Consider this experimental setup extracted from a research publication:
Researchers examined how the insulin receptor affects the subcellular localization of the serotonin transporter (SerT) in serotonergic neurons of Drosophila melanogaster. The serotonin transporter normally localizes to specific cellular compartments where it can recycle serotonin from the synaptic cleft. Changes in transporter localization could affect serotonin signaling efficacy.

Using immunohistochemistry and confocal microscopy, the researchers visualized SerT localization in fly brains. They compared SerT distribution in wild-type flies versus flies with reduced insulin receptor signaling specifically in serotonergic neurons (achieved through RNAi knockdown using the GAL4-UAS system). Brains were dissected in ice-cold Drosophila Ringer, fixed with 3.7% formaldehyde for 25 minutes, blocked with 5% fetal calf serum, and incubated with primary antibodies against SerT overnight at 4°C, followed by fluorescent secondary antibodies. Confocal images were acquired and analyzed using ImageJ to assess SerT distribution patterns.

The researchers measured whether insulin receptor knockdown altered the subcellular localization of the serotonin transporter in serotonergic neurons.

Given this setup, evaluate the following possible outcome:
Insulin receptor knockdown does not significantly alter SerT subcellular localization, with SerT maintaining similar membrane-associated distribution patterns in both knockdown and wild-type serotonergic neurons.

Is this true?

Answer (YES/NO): NO